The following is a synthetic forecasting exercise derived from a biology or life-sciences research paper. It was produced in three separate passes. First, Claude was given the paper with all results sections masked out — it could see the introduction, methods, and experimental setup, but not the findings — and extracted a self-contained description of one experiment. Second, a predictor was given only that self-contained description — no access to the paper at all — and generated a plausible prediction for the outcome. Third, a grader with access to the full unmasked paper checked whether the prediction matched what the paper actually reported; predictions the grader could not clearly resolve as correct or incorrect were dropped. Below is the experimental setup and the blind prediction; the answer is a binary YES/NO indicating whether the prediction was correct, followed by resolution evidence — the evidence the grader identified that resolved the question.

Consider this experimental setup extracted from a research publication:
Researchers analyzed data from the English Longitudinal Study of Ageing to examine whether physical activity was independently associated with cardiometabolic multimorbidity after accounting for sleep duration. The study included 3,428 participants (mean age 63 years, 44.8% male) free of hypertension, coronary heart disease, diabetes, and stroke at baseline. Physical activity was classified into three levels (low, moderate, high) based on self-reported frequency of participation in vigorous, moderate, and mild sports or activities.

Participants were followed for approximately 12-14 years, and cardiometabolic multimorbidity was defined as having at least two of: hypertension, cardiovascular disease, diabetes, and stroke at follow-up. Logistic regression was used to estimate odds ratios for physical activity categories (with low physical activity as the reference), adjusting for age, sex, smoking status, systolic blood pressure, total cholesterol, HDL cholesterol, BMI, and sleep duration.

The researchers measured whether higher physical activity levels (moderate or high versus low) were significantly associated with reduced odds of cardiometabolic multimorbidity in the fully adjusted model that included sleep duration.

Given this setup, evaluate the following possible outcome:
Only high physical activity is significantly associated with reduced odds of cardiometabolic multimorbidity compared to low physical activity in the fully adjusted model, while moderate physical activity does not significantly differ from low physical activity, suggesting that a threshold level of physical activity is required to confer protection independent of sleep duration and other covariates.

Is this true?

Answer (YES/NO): NO